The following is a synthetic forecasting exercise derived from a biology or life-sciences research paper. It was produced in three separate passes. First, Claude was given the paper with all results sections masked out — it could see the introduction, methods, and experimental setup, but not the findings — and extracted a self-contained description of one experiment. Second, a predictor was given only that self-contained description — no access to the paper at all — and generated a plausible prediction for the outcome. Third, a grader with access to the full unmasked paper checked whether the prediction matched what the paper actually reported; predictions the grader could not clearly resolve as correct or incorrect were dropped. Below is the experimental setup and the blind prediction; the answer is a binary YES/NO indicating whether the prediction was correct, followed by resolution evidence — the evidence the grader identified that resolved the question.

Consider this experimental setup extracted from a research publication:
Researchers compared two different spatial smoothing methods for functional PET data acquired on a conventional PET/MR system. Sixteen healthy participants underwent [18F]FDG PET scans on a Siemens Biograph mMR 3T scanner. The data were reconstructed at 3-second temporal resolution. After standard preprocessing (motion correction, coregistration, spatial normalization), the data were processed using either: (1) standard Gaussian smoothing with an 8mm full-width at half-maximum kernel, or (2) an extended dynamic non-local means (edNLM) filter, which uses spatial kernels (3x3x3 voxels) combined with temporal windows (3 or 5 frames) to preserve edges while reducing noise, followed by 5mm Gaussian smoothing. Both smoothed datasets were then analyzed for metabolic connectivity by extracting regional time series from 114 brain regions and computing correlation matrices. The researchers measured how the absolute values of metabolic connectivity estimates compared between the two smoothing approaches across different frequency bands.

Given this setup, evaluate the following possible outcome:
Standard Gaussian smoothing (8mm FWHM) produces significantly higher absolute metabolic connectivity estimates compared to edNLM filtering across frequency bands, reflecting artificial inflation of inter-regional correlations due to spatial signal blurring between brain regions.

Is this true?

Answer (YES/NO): NO